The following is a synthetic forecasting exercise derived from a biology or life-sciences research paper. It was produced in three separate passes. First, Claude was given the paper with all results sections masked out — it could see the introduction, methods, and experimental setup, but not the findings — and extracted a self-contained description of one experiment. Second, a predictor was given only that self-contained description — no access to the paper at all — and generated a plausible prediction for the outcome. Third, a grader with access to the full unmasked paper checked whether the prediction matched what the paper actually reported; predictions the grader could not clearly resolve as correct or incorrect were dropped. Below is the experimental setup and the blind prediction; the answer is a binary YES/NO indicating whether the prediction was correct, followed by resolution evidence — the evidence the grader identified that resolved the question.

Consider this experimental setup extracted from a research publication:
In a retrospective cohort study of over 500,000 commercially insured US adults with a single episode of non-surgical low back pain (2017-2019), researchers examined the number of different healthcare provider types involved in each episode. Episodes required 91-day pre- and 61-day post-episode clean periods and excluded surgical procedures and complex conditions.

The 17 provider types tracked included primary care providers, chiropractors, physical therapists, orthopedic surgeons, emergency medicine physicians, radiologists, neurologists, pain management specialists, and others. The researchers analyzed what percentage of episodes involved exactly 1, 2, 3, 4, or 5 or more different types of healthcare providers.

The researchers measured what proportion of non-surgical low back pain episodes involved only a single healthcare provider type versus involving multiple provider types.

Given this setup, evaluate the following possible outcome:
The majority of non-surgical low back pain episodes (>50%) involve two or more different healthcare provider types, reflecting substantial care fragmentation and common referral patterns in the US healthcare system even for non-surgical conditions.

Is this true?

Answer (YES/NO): NO